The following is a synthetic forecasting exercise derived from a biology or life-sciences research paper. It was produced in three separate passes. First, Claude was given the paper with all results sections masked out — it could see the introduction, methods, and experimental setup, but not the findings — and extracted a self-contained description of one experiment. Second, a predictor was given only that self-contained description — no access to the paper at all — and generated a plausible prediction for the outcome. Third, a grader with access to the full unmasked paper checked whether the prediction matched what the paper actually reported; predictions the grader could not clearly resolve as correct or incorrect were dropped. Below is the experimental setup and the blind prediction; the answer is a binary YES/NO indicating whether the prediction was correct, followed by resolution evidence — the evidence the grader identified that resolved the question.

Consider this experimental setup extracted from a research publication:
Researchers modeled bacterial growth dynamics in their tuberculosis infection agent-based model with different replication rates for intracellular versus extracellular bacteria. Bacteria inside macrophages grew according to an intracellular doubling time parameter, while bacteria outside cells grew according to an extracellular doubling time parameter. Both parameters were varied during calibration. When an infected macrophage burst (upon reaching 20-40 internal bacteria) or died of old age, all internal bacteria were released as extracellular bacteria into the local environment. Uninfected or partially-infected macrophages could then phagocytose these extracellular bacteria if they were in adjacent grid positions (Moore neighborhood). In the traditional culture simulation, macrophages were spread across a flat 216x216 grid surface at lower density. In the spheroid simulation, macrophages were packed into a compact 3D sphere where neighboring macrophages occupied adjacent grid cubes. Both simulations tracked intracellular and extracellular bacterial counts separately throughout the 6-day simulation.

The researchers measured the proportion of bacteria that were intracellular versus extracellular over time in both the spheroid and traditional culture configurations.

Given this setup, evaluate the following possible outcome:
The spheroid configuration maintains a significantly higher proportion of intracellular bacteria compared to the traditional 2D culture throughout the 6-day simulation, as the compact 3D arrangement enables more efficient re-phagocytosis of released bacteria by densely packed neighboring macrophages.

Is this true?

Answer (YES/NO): YES